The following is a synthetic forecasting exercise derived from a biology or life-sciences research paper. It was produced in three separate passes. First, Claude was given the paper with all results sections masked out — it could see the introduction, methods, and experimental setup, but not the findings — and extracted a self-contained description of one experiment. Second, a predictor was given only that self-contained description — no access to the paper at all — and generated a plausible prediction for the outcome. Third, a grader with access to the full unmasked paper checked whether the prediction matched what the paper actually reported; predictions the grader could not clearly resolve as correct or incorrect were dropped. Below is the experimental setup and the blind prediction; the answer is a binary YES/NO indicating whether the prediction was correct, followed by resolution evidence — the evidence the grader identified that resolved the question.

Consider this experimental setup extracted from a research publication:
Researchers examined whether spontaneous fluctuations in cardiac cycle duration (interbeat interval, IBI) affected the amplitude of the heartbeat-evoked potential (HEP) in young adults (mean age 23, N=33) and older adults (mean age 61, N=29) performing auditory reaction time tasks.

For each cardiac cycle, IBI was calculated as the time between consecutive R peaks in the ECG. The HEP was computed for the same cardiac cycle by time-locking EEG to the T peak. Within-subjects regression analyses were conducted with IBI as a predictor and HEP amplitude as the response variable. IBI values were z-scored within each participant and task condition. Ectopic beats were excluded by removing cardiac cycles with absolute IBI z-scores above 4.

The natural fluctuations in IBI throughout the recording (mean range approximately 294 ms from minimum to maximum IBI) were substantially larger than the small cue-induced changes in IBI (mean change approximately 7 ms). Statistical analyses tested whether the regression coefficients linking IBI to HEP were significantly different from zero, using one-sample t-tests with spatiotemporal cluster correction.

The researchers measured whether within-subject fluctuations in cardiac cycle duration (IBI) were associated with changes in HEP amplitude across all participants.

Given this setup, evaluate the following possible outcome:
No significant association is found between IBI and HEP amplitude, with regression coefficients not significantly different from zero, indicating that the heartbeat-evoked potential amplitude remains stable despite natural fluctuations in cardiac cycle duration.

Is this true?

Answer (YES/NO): NO